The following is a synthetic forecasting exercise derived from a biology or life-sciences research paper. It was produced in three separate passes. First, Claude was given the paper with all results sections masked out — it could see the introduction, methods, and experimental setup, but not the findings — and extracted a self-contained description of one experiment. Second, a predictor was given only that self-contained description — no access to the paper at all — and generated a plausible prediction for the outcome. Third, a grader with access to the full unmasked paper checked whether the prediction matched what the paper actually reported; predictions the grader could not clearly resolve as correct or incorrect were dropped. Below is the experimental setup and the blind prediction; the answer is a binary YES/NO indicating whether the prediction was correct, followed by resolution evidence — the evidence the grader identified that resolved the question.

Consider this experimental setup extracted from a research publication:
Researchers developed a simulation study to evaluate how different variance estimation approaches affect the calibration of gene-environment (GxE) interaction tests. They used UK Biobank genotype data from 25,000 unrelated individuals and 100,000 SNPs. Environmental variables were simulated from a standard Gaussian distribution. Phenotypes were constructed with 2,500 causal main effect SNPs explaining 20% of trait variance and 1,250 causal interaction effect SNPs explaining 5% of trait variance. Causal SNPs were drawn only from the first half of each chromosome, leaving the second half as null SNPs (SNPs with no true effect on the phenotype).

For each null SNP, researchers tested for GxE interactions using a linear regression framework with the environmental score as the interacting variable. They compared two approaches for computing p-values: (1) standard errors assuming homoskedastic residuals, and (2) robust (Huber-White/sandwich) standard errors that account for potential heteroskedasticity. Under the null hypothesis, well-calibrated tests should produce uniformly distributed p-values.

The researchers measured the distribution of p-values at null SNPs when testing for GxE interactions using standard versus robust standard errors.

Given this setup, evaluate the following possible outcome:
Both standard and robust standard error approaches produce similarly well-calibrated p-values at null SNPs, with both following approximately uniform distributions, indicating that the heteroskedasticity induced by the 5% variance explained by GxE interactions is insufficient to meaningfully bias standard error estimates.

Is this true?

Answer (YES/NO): NO